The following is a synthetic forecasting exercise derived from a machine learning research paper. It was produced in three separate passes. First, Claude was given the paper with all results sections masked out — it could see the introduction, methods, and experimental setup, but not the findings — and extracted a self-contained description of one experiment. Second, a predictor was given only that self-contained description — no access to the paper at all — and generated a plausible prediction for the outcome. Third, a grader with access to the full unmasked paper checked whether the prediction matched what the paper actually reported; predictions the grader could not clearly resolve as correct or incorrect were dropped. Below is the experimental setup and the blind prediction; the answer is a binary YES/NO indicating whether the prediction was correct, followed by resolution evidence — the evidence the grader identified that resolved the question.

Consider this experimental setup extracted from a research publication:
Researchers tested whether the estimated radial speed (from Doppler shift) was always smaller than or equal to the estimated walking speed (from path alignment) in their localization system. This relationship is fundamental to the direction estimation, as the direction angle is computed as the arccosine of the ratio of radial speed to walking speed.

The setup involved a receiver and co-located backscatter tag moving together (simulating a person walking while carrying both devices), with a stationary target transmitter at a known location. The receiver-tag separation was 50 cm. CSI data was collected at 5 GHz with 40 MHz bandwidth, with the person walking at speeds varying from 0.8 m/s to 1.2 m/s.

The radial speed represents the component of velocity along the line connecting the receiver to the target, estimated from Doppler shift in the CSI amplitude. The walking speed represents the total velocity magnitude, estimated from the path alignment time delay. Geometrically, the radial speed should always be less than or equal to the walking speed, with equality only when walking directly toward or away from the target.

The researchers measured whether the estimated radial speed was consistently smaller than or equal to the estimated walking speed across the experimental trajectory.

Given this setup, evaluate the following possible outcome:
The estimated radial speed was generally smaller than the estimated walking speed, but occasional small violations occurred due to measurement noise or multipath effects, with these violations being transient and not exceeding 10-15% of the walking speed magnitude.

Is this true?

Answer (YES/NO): NO